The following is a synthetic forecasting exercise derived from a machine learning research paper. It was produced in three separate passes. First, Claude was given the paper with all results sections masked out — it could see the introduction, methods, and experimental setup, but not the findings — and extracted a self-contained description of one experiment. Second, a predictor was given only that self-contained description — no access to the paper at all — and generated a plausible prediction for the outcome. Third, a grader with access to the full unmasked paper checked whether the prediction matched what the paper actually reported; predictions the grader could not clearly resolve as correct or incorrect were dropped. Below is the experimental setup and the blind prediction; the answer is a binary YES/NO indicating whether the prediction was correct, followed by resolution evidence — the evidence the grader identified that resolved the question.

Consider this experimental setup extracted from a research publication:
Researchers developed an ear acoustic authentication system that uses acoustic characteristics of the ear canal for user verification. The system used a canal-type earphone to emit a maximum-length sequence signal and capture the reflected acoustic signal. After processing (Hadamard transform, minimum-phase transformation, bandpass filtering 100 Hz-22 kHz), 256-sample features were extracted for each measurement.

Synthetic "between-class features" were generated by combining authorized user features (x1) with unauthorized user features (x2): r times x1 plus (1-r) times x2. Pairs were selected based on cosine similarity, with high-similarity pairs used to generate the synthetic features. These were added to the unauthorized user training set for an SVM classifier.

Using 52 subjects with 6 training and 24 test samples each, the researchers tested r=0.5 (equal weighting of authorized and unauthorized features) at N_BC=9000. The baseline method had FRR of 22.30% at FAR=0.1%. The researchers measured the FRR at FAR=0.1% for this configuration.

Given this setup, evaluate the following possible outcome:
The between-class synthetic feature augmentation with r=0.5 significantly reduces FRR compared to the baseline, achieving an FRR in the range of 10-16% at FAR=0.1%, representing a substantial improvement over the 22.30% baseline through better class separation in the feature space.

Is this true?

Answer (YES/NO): NO